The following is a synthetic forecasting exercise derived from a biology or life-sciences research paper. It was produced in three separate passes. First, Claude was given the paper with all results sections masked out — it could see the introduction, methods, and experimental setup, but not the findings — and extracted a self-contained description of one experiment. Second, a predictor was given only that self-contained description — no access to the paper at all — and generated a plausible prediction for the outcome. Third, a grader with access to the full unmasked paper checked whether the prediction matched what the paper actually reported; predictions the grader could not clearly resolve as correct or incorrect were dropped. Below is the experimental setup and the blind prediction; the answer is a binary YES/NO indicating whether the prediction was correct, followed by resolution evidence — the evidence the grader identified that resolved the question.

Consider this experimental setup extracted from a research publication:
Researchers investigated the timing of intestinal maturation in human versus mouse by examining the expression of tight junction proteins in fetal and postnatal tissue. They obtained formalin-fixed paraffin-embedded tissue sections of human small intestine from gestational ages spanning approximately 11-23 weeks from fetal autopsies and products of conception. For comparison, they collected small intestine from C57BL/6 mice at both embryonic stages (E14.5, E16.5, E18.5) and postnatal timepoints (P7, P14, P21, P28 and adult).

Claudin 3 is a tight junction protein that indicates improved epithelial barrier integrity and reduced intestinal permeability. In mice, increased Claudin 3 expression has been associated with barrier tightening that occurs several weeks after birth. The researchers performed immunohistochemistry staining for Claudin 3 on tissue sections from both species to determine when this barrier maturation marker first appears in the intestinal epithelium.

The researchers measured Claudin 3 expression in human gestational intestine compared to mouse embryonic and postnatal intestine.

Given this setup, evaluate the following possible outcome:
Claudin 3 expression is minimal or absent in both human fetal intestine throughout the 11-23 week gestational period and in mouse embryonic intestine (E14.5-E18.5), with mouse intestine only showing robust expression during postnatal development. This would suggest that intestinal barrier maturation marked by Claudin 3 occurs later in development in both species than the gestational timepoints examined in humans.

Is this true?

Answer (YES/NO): NO